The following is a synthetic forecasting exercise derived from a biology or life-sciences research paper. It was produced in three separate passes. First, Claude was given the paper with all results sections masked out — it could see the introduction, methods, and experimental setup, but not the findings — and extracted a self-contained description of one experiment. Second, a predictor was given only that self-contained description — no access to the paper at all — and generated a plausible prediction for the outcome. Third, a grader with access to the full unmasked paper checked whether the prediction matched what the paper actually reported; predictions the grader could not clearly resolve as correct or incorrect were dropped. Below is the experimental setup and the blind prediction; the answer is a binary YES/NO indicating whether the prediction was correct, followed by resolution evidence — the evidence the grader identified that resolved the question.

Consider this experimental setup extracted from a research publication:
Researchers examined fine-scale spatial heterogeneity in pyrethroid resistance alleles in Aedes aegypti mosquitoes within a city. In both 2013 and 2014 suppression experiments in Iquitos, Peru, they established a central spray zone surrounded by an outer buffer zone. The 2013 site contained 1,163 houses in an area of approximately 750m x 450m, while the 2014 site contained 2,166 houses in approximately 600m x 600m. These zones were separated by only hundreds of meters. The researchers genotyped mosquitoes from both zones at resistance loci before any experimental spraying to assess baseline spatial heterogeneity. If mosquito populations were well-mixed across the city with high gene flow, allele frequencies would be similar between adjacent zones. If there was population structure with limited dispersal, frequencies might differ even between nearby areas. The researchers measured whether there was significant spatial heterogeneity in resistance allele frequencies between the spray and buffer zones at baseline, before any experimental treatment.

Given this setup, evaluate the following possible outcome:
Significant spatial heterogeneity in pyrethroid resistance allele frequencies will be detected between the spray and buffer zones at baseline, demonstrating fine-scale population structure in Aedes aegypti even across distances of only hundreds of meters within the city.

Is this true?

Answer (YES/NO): NO